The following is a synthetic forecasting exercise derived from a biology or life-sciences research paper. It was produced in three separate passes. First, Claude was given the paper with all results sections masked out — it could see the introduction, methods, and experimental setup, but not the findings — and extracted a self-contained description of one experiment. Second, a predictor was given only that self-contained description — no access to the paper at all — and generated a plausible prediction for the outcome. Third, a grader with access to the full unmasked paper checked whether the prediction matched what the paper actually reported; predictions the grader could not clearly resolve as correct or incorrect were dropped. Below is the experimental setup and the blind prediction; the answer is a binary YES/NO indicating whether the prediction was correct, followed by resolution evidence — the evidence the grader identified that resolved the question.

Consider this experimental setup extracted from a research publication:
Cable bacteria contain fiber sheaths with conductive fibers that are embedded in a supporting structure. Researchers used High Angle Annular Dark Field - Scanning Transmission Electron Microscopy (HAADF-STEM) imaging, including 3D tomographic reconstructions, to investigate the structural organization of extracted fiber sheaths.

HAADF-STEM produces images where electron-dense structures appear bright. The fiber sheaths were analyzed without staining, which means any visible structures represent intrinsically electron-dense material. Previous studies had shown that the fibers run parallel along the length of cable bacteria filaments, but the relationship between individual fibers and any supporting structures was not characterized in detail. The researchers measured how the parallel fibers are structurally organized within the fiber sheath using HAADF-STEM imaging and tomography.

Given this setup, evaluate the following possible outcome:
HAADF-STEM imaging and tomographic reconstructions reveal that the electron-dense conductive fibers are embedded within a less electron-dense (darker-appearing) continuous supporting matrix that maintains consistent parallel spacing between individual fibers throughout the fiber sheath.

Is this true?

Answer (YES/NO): NO